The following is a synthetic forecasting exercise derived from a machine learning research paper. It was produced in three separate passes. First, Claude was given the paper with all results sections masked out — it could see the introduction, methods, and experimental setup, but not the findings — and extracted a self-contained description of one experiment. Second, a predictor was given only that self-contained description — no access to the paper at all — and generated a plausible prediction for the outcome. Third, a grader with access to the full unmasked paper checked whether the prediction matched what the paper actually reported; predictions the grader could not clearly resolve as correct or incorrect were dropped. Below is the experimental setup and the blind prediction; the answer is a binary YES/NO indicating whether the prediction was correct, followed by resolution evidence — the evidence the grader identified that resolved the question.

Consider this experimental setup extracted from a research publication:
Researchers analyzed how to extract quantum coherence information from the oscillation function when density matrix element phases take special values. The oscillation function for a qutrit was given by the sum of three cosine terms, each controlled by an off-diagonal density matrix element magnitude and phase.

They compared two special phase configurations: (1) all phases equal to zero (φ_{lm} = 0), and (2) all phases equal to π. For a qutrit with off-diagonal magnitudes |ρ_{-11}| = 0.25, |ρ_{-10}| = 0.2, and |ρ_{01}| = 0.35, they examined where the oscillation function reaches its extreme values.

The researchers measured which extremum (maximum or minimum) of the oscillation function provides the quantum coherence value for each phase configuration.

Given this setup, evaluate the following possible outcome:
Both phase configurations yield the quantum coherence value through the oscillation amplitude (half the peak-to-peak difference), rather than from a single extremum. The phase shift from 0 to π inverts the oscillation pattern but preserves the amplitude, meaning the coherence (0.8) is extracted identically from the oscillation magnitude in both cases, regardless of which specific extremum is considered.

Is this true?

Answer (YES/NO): NO